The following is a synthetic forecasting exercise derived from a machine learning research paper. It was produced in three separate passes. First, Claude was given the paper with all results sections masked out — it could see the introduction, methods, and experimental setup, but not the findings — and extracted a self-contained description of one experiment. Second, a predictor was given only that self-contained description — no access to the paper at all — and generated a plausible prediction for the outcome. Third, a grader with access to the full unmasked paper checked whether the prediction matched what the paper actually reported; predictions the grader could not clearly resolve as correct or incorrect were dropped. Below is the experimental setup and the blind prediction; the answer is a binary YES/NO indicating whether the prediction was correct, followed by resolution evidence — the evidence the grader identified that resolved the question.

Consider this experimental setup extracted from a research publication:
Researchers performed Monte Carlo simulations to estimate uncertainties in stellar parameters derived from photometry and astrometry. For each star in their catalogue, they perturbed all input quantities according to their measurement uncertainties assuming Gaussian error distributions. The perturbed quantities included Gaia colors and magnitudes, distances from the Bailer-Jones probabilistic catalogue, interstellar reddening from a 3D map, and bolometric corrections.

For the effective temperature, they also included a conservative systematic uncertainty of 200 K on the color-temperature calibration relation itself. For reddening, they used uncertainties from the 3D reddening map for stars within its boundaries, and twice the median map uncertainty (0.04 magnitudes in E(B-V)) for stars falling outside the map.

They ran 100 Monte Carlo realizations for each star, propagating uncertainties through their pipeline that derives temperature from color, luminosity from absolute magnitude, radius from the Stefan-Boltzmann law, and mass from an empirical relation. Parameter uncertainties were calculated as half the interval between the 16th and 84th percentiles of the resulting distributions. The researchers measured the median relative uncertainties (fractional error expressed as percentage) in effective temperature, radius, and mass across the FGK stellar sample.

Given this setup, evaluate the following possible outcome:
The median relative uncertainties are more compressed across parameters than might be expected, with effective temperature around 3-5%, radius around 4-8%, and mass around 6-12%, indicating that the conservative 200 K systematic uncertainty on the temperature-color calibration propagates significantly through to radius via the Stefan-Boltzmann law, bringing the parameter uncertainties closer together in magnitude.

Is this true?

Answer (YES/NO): YES